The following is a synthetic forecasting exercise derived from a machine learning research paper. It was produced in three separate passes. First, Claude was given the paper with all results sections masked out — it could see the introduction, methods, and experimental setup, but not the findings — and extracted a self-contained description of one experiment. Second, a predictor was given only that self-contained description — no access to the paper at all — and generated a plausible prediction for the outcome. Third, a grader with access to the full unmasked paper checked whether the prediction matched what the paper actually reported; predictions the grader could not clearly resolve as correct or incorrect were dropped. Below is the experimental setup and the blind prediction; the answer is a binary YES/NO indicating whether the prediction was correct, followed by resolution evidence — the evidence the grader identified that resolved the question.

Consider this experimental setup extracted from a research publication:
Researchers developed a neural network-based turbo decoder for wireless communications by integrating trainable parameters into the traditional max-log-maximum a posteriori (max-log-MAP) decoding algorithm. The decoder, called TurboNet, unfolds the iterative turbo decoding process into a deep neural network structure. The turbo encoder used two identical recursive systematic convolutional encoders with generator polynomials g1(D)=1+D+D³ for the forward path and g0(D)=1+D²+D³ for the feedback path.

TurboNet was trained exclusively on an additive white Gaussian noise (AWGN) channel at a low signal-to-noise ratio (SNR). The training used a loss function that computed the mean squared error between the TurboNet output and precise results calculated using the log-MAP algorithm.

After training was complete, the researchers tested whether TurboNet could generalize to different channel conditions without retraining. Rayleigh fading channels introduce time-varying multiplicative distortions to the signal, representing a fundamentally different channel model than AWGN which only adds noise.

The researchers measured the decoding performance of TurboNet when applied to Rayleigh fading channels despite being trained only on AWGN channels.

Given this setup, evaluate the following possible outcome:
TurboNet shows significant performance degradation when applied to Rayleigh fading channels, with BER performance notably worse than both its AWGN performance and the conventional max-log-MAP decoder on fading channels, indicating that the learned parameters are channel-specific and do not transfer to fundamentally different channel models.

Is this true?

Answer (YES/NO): NO